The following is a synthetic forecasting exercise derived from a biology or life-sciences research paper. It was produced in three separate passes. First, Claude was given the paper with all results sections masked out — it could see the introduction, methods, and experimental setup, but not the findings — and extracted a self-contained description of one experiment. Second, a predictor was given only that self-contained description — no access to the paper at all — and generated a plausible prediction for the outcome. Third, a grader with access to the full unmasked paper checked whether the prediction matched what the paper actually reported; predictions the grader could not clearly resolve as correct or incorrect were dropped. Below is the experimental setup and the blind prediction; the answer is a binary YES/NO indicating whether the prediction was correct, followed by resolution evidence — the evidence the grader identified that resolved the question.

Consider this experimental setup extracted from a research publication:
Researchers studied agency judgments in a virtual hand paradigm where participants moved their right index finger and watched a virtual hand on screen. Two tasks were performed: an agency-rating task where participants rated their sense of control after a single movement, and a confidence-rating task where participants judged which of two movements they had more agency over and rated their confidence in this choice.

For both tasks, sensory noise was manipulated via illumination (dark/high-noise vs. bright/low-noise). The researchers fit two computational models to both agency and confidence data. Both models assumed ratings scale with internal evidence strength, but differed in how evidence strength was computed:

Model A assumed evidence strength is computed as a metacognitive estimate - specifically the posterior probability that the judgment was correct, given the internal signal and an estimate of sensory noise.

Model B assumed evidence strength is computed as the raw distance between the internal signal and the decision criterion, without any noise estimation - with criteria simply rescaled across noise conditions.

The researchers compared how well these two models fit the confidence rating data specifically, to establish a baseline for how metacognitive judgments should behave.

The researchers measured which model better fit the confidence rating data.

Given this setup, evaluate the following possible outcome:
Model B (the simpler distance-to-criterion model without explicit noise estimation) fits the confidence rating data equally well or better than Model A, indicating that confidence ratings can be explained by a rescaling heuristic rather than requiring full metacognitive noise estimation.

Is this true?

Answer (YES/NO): NO